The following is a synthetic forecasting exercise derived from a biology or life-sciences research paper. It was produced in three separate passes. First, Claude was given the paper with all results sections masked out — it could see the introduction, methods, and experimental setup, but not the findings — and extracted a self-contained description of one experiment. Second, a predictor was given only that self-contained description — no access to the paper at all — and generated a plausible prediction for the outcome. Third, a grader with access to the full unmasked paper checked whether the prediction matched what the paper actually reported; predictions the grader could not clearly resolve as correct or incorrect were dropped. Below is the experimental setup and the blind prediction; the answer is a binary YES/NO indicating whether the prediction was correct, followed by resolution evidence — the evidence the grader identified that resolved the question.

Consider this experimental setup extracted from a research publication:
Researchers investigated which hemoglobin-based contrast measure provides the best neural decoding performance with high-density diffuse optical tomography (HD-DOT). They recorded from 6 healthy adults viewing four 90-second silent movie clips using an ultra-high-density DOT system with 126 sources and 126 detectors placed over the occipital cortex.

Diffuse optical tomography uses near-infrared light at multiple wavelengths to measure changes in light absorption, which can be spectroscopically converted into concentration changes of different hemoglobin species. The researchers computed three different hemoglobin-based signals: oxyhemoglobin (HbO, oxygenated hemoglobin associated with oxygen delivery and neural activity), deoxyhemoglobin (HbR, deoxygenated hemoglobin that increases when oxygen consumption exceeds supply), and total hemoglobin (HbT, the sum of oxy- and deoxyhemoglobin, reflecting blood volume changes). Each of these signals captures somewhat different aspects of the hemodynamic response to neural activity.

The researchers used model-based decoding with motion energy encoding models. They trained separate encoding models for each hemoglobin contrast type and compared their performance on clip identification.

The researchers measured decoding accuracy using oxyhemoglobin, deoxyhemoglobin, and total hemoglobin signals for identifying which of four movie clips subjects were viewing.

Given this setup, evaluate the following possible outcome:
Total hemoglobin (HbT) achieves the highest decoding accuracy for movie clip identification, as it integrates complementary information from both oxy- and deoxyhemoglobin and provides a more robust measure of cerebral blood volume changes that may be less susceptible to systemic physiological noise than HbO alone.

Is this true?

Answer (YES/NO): NO